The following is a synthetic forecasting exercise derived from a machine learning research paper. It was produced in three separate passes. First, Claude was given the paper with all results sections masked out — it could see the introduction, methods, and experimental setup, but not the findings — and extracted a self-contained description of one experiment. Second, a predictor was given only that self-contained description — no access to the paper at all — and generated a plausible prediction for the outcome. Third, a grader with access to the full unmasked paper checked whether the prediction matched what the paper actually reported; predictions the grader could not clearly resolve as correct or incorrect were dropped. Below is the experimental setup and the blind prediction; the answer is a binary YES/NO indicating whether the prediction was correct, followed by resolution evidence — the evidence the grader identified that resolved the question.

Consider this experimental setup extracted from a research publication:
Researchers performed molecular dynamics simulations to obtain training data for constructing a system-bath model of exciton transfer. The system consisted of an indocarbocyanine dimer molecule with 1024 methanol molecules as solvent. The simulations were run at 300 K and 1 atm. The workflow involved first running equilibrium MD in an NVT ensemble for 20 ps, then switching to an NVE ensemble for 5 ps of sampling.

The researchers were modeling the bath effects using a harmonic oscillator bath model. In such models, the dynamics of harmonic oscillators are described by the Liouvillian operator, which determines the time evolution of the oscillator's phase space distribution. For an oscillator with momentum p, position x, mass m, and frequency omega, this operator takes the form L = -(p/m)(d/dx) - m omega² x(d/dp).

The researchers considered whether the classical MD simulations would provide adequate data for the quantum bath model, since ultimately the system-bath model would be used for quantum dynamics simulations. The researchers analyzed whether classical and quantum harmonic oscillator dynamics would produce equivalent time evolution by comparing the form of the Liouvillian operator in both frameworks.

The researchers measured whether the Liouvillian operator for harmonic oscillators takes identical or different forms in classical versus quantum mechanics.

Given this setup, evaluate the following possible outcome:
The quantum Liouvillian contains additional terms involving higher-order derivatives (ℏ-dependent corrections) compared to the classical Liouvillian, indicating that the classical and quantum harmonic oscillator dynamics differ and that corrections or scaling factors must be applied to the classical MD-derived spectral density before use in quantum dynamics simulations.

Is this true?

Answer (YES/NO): NO